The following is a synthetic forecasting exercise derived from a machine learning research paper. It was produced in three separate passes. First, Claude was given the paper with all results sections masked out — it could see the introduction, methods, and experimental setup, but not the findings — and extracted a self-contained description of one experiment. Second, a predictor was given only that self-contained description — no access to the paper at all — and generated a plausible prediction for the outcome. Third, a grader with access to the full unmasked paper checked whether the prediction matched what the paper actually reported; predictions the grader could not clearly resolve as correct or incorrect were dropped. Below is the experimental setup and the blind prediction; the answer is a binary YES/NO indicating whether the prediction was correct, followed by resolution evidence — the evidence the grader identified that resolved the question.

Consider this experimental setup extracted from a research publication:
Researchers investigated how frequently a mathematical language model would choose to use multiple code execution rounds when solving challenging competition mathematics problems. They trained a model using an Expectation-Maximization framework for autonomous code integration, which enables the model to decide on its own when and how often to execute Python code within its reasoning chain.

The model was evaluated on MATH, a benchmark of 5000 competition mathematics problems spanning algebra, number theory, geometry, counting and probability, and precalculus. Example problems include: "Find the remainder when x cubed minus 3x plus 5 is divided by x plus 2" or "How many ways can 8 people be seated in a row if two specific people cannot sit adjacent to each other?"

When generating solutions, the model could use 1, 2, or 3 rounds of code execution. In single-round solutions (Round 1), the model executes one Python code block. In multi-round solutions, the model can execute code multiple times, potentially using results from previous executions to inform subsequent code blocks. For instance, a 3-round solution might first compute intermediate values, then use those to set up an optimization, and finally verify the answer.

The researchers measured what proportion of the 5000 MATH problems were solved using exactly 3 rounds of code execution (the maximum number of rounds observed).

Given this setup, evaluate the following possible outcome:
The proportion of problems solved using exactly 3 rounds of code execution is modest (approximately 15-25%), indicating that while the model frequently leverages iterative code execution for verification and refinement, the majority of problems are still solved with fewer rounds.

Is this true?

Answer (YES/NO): NO